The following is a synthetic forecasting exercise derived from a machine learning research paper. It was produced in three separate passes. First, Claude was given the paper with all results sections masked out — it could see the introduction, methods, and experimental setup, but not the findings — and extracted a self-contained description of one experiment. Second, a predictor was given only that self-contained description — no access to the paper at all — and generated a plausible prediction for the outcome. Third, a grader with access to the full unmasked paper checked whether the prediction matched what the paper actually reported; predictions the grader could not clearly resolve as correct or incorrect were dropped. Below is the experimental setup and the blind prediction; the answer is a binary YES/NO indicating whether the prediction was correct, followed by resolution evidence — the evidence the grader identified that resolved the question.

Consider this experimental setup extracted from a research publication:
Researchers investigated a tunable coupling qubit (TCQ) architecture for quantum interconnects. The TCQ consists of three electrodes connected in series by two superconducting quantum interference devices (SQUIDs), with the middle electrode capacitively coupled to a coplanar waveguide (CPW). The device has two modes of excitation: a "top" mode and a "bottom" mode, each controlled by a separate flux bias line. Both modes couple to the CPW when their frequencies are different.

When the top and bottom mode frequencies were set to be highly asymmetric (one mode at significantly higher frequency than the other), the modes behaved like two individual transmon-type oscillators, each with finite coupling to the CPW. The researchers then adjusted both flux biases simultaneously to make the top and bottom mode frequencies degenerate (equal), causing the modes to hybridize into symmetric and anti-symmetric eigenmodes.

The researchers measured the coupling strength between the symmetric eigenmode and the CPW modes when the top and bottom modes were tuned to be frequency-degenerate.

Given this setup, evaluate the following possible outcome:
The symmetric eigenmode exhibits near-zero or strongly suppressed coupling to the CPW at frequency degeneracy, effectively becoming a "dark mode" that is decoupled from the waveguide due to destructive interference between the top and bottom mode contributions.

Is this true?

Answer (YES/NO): YES